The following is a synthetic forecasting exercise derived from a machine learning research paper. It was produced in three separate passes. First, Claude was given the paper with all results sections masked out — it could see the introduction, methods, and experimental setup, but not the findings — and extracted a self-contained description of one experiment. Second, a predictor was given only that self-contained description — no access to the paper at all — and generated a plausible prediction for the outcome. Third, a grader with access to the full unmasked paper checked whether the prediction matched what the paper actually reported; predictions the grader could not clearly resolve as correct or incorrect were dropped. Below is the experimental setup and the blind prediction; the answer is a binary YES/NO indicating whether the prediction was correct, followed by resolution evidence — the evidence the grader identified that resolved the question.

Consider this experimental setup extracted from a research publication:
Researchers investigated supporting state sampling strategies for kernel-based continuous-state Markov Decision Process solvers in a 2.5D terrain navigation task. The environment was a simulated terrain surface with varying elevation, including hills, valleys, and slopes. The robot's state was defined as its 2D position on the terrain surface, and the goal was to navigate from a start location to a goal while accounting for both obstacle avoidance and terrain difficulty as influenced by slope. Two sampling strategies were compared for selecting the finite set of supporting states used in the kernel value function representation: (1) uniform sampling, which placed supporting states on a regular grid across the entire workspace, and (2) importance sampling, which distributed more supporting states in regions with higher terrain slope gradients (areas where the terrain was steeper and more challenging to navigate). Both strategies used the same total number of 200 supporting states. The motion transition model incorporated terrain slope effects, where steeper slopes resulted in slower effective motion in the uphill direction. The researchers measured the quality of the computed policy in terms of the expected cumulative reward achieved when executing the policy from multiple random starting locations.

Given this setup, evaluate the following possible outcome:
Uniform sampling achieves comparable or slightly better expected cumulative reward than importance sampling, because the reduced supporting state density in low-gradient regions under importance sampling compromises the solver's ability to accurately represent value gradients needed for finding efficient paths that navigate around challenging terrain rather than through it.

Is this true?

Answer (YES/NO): NO